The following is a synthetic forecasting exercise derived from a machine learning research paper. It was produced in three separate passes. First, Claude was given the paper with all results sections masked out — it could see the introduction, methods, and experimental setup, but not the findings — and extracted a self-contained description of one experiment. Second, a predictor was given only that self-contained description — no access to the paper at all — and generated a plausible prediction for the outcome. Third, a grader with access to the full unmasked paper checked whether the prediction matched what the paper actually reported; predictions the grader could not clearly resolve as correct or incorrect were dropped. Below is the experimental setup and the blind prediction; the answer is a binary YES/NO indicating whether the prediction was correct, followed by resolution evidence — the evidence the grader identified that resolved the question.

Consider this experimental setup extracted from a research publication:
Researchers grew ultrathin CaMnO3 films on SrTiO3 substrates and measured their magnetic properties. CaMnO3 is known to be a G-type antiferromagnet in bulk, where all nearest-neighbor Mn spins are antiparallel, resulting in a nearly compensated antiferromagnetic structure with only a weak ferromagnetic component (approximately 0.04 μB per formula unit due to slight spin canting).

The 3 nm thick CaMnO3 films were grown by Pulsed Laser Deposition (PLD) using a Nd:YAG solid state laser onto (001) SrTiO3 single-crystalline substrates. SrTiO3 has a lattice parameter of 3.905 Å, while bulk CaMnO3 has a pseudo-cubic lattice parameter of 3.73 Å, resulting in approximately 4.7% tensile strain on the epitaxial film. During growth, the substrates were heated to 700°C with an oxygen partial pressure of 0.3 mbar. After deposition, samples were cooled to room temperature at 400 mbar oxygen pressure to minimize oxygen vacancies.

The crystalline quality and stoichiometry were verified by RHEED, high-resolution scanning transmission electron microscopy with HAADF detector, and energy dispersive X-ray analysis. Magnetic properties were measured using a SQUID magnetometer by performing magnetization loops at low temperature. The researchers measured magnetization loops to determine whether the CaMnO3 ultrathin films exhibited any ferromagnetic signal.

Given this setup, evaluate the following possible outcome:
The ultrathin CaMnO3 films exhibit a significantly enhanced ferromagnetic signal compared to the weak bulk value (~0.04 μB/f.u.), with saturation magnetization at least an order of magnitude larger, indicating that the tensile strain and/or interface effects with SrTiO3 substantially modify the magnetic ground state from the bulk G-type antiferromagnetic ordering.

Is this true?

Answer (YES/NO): YES